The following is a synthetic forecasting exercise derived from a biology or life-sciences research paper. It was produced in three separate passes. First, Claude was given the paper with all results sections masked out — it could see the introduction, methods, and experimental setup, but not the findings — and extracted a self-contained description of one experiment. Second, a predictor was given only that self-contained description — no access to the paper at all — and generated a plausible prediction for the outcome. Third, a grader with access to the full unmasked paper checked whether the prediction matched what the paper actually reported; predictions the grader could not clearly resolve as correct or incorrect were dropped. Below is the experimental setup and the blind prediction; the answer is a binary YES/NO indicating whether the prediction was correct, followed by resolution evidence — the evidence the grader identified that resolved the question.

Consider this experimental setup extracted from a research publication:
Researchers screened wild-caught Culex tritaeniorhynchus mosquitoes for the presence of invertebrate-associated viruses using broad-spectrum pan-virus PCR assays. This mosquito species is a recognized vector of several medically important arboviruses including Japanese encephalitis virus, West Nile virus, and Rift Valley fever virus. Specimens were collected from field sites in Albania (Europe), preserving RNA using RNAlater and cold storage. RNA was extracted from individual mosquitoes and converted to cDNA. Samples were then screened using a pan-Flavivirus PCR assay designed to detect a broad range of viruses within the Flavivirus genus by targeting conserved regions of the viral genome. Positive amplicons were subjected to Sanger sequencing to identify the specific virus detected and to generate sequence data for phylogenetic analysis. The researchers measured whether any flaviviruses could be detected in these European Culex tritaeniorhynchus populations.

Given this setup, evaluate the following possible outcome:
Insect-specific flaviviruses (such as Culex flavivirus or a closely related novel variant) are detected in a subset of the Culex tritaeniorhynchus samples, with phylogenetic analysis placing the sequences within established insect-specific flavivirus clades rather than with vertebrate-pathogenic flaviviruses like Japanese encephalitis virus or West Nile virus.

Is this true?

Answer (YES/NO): YES